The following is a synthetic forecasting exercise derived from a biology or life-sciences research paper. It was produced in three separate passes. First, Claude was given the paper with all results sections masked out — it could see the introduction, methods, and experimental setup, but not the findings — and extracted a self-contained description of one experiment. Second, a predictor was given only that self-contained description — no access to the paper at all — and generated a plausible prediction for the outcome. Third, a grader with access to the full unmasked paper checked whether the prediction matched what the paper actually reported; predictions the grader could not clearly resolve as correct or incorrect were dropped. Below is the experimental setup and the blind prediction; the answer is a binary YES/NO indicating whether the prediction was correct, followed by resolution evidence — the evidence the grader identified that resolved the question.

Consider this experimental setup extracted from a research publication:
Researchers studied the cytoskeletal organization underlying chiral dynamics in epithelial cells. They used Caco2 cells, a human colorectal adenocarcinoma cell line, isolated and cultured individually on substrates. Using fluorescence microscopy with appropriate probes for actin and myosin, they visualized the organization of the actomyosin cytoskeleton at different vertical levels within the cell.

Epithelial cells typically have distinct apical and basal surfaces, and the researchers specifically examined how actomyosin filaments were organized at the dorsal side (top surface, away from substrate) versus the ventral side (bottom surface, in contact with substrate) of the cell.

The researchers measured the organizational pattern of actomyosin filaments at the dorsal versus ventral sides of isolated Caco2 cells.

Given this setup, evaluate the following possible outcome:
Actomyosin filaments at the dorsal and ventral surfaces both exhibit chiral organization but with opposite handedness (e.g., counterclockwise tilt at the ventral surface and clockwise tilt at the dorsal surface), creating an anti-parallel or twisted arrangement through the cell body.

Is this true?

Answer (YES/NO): NO